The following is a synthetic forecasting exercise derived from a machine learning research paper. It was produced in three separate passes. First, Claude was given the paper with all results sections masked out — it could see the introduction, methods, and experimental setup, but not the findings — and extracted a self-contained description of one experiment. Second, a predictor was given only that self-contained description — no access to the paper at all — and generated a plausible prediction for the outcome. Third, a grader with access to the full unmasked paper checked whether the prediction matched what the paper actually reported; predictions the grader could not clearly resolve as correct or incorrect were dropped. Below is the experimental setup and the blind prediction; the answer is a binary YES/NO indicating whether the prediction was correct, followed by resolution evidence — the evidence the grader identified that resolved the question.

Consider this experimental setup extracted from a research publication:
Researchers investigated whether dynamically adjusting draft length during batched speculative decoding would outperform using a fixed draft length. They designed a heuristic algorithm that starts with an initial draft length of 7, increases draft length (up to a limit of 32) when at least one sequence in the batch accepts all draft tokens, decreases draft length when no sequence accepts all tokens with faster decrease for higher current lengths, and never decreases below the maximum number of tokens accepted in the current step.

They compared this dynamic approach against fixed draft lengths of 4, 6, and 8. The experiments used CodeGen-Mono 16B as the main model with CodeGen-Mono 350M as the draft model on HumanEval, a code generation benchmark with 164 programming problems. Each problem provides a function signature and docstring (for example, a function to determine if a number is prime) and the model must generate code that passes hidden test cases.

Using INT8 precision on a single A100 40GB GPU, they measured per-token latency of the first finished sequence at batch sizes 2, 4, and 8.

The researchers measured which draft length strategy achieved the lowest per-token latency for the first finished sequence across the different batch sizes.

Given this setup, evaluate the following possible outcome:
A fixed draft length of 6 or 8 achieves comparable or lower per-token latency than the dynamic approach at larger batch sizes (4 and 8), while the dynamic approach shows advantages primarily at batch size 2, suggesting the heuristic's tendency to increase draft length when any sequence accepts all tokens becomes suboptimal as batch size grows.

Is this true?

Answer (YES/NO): NO